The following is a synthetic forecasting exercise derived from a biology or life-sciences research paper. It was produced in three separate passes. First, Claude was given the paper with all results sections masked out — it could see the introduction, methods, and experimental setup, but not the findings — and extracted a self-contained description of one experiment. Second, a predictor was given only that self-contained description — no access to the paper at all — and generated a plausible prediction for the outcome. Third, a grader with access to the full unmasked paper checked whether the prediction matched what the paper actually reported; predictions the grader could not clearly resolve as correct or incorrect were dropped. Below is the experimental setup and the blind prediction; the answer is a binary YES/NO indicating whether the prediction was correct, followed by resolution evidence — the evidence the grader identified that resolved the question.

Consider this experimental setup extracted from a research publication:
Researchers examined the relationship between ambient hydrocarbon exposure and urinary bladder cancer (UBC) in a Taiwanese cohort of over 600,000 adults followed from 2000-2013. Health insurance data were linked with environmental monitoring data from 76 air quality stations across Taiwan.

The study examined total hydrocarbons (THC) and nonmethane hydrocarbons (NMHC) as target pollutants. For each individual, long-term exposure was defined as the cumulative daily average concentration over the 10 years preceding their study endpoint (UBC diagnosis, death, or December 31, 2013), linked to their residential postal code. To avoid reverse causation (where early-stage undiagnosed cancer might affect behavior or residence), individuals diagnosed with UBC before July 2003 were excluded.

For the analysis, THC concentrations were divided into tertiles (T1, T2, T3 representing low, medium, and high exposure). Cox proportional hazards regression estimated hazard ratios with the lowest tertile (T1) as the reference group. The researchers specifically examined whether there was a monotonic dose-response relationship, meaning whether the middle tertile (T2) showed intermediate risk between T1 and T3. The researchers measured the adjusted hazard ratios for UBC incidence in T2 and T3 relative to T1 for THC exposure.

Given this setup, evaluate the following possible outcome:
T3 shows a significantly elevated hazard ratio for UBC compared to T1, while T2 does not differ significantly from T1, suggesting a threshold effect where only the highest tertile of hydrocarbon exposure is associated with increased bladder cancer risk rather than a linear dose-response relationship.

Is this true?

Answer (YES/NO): NO